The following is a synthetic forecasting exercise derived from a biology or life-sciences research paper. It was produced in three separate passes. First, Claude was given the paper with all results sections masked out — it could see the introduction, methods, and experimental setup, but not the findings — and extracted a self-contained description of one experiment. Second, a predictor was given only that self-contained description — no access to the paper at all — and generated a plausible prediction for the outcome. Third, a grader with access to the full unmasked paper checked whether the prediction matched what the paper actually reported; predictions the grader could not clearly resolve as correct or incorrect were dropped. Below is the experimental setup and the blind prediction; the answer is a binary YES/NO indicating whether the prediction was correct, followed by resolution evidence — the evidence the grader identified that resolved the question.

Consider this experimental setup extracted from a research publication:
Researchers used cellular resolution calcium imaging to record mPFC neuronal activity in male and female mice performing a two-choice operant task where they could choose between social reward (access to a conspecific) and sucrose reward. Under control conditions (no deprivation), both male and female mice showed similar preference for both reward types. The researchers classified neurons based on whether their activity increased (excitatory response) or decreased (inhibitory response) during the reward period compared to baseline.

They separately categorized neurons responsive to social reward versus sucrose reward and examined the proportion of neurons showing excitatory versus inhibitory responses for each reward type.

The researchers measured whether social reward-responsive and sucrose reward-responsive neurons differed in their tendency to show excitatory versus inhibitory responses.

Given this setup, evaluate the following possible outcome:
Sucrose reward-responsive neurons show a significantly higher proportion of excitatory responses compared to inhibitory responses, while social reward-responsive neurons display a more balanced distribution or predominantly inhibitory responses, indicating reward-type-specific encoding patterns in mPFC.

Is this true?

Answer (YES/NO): NO